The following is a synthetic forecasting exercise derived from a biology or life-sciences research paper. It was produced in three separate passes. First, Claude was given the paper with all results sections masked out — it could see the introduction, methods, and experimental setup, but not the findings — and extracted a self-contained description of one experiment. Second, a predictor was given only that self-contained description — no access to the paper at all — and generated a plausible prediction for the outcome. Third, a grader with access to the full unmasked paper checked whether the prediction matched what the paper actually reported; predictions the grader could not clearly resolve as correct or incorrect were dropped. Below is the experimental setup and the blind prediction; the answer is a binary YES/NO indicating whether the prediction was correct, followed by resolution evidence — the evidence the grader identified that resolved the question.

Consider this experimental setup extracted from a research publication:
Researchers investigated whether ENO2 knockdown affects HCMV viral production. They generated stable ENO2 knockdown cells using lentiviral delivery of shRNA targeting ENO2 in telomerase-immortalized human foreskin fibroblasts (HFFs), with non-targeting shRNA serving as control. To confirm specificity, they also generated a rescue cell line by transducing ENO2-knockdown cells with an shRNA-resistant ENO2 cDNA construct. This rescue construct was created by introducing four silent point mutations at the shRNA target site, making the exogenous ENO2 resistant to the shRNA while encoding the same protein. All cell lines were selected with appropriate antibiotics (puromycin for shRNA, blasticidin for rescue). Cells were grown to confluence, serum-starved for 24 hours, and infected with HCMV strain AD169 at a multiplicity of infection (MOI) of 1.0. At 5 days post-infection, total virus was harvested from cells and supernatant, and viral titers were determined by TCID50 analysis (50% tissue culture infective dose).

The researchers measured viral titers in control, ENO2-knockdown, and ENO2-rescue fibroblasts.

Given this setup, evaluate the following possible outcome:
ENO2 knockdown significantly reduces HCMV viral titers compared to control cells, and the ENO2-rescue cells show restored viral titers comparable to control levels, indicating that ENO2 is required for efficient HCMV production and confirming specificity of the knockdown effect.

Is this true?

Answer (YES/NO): YES